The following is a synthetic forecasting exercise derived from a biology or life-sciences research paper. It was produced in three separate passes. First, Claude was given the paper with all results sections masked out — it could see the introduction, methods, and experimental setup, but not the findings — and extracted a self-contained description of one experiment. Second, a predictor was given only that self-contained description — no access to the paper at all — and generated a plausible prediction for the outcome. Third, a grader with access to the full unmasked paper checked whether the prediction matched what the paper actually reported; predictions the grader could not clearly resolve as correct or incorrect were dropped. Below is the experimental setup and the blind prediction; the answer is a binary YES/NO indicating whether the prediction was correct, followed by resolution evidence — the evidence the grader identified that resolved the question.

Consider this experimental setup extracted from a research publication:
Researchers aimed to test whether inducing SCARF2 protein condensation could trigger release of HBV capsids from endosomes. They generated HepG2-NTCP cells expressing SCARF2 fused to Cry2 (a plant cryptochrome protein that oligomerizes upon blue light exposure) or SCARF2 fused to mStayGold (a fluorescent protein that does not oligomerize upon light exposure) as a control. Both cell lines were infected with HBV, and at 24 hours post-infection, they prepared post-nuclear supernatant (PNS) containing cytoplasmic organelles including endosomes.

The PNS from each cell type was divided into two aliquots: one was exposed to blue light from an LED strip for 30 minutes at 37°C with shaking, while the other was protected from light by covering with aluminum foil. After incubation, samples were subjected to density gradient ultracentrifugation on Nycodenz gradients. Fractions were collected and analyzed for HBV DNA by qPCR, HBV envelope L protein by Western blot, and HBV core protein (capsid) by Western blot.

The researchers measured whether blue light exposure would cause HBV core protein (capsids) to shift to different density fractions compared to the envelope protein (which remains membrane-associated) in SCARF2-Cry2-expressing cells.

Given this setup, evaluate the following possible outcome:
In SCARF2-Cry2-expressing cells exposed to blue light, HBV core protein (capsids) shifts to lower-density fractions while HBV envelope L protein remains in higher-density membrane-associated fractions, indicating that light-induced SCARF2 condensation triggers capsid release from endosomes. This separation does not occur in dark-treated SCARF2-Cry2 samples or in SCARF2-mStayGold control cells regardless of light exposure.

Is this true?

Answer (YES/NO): NO